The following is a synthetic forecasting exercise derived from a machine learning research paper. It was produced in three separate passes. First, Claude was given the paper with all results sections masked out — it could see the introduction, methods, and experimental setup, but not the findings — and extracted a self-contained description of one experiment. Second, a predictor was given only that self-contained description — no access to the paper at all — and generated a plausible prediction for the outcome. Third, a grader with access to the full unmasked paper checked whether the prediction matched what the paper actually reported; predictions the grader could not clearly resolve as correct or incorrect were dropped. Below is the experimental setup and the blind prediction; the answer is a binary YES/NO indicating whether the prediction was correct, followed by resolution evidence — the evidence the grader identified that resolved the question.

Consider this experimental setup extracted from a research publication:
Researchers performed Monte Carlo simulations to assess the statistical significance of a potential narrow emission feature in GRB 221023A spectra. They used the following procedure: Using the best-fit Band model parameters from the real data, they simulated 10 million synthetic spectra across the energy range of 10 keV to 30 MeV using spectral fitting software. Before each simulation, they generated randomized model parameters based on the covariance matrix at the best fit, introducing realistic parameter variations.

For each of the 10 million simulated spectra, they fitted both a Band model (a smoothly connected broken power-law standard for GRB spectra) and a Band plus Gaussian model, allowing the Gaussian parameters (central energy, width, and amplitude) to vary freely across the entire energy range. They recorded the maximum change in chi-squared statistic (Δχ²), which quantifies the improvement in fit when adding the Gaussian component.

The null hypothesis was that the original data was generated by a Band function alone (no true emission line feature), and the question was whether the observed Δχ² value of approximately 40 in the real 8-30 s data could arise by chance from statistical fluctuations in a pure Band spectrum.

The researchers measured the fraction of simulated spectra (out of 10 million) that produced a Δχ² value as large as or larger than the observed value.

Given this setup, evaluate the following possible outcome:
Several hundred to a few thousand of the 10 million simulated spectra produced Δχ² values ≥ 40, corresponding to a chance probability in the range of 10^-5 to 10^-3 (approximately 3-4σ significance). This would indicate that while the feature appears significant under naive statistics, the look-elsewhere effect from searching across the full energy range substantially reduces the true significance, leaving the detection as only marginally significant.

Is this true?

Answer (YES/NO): NO